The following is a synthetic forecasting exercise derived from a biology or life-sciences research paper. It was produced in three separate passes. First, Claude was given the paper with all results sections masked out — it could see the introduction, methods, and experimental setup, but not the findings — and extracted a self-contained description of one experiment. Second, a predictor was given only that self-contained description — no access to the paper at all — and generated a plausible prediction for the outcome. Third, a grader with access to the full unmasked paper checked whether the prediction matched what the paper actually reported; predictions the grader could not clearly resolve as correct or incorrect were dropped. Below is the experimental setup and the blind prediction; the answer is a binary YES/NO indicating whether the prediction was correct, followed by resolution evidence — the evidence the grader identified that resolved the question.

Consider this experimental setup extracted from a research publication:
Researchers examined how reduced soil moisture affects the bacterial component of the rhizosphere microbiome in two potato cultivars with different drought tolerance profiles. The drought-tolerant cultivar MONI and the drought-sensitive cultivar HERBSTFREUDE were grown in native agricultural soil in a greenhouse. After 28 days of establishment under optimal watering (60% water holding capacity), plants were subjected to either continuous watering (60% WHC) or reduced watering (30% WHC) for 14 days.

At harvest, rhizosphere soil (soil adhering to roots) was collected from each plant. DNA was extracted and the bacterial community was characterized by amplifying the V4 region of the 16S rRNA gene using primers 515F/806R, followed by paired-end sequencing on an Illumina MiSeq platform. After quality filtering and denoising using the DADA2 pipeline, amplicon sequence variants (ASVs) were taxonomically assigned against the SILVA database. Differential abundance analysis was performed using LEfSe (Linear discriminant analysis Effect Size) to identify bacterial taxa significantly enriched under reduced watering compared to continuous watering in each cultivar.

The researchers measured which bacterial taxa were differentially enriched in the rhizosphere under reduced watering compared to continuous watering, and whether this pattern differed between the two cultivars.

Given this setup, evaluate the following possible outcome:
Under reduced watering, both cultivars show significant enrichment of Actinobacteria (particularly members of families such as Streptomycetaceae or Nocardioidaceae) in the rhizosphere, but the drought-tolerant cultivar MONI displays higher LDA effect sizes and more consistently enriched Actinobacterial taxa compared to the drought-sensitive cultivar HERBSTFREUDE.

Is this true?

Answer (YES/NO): NO